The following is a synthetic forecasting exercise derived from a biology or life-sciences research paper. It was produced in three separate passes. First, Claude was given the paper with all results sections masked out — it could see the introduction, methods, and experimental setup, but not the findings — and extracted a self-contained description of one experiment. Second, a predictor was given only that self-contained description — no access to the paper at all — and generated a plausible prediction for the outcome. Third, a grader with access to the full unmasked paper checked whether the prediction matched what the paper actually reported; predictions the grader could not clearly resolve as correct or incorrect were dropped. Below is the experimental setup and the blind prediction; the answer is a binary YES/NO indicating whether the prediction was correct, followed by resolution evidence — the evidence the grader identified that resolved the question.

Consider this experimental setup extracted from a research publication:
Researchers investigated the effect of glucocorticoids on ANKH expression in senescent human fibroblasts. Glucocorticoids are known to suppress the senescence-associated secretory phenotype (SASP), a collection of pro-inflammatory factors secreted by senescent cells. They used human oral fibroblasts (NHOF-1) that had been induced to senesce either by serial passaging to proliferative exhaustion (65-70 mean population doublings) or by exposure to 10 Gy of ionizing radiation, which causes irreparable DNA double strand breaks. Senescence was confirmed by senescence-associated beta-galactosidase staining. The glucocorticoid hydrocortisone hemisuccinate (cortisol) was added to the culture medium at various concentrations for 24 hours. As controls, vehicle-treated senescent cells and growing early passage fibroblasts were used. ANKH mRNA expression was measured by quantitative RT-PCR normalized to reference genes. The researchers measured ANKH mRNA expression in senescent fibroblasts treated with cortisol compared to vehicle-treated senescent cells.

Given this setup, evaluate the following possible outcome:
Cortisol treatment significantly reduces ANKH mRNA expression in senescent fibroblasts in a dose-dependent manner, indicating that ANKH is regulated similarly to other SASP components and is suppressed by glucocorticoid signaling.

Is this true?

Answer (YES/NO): NO